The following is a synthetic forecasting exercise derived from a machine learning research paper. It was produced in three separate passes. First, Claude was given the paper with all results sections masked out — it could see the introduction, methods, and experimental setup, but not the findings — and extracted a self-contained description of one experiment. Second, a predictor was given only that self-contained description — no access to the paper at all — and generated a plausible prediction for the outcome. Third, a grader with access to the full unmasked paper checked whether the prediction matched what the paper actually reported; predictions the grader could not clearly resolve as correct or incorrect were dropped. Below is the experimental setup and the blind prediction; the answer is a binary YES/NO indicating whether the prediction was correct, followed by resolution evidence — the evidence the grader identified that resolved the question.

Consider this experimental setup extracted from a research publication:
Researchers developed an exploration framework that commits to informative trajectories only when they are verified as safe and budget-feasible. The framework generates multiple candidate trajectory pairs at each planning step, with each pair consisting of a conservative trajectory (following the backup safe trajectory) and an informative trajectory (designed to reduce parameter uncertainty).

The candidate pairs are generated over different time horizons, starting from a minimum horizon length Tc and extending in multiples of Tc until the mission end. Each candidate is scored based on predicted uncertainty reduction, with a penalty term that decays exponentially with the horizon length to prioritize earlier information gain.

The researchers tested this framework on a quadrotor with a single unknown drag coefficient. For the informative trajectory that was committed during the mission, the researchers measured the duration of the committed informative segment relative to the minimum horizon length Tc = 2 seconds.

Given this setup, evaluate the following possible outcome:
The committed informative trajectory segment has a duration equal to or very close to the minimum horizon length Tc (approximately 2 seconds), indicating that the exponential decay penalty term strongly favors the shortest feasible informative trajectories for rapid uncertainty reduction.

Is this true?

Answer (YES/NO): NO